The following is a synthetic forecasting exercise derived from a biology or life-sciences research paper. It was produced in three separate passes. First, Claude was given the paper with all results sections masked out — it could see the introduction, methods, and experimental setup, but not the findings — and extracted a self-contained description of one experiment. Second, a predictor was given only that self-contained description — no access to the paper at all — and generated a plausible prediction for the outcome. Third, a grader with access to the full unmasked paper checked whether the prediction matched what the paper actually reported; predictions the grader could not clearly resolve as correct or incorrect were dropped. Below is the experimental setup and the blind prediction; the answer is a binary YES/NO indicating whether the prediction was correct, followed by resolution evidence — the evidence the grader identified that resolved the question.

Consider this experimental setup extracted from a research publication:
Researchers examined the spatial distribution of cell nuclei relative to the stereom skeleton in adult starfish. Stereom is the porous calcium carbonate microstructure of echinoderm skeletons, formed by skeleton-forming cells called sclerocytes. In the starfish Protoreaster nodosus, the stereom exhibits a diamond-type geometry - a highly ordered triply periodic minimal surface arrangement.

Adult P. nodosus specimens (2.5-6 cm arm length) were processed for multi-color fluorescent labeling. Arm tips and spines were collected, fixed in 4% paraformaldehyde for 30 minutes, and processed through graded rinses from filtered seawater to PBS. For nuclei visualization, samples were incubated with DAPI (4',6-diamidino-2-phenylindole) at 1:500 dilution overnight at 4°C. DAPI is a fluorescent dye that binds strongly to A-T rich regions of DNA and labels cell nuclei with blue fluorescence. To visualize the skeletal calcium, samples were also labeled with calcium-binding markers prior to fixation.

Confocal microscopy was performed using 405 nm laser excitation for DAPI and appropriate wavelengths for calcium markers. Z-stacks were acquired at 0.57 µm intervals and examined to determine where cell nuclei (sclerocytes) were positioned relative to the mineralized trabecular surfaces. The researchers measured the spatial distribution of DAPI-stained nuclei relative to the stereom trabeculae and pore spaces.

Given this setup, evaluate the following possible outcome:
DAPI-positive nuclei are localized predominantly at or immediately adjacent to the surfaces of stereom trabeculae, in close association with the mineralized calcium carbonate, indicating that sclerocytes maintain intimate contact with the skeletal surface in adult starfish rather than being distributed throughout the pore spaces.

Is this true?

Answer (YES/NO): NO